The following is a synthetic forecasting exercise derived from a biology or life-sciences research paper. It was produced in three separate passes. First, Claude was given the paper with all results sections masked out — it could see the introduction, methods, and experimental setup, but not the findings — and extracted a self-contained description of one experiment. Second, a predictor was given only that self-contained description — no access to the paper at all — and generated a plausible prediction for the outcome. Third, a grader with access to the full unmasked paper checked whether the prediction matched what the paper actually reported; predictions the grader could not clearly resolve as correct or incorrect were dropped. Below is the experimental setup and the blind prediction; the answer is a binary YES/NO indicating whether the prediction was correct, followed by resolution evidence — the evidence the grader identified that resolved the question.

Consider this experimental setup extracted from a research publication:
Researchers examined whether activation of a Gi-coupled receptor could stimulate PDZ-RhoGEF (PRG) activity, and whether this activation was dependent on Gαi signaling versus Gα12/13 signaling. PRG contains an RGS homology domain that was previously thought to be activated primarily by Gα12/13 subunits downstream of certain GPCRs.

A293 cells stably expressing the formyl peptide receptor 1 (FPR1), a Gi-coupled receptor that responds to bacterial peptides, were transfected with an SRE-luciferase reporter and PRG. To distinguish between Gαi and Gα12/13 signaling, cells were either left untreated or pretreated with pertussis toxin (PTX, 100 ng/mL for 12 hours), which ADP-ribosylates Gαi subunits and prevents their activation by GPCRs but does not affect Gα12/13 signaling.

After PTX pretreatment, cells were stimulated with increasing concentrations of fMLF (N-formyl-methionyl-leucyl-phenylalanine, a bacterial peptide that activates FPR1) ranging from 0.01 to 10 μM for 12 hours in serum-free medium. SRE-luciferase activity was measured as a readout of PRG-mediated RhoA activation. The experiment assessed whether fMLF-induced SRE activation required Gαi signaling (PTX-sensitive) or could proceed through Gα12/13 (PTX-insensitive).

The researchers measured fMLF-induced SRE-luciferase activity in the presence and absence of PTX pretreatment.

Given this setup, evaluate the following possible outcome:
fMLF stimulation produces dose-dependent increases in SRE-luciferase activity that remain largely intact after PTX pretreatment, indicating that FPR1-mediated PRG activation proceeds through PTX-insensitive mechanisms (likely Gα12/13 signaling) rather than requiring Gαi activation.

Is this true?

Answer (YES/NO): NO